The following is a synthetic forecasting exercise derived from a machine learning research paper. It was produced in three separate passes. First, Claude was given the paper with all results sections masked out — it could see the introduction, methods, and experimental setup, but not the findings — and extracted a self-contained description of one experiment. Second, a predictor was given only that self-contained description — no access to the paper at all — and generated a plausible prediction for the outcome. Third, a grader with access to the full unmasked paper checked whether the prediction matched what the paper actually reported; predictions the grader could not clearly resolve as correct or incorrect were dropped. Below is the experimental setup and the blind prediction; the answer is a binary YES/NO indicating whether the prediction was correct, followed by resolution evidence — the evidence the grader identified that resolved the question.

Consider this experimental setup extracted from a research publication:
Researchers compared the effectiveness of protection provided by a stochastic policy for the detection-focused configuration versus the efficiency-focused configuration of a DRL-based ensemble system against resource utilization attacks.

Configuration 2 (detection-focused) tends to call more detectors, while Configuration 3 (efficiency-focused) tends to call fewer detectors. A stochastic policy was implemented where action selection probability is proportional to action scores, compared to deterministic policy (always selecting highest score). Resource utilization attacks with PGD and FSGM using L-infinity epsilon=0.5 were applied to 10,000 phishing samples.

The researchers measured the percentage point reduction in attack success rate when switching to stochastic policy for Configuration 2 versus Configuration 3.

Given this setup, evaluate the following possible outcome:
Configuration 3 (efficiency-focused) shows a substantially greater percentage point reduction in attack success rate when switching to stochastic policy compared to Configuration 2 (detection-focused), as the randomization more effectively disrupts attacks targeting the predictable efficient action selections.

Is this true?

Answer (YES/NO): YES